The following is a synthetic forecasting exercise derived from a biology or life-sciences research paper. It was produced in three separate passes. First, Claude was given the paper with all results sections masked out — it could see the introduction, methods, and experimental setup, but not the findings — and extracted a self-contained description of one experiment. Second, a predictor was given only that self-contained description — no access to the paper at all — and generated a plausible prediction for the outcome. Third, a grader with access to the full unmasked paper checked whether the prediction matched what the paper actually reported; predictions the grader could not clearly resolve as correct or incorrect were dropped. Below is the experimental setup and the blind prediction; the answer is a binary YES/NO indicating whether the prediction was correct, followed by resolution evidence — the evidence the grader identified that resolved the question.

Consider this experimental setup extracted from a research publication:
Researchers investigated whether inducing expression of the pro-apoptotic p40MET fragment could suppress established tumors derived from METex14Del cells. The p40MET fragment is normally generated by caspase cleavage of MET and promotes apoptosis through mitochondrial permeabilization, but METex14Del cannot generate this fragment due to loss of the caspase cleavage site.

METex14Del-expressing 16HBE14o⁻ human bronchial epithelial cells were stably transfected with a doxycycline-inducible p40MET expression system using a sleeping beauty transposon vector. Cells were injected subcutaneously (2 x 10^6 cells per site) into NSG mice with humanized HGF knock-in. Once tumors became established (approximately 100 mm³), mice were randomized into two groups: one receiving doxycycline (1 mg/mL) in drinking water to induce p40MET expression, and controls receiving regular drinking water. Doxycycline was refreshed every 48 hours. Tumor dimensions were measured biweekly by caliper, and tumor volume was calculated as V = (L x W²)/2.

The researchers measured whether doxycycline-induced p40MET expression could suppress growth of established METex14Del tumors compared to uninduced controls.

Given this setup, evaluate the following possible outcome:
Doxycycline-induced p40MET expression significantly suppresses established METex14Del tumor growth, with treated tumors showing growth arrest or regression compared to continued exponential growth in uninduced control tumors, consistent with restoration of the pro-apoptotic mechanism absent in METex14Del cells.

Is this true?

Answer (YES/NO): NO